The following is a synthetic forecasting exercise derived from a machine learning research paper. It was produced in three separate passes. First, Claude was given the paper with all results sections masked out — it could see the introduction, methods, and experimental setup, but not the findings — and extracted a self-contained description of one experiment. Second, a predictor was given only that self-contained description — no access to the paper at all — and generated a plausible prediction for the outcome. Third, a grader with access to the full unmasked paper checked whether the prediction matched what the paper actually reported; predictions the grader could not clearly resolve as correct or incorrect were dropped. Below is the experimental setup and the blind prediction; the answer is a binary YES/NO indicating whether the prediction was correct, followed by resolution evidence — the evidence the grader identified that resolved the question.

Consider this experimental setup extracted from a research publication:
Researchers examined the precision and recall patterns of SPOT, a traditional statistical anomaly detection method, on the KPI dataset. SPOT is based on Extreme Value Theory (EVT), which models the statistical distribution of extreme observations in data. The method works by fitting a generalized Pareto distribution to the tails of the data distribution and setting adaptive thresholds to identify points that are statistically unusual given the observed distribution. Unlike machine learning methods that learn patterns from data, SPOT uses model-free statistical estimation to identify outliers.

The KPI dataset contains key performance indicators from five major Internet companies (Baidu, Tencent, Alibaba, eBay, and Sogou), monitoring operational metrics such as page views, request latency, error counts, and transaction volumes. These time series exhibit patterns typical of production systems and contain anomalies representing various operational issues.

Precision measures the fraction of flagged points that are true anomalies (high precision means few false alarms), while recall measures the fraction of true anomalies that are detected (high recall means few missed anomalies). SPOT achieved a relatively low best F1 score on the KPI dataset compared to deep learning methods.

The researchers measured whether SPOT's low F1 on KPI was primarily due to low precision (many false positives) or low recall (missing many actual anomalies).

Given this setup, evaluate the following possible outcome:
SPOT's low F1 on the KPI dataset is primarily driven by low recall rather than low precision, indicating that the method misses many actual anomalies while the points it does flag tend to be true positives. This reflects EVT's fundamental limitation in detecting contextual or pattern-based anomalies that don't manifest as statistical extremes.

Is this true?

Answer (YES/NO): YES